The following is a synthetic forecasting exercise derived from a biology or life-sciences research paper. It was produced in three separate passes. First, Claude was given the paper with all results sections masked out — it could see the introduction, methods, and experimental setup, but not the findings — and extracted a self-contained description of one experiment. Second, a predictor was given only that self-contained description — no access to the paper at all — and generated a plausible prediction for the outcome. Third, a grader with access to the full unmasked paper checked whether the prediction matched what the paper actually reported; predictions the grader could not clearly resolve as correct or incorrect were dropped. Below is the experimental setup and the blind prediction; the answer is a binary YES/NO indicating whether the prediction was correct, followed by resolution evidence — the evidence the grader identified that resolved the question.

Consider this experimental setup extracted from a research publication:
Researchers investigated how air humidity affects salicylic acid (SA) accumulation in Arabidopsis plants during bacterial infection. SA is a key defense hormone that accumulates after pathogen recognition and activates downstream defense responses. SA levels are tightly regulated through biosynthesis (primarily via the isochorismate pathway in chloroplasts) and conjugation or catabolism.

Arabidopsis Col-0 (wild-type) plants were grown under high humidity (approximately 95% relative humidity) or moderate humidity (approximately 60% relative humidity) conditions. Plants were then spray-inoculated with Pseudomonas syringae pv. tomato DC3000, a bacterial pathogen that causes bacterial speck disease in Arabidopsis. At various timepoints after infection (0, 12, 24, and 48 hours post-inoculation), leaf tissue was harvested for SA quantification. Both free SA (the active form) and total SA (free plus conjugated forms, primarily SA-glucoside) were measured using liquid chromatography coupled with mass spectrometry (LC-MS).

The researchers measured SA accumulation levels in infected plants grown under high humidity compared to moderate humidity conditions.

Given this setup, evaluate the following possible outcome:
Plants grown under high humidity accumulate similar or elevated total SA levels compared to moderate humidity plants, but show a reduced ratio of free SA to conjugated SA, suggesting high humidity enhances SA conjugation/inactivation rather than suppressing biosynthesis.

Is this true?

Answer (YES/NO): NO